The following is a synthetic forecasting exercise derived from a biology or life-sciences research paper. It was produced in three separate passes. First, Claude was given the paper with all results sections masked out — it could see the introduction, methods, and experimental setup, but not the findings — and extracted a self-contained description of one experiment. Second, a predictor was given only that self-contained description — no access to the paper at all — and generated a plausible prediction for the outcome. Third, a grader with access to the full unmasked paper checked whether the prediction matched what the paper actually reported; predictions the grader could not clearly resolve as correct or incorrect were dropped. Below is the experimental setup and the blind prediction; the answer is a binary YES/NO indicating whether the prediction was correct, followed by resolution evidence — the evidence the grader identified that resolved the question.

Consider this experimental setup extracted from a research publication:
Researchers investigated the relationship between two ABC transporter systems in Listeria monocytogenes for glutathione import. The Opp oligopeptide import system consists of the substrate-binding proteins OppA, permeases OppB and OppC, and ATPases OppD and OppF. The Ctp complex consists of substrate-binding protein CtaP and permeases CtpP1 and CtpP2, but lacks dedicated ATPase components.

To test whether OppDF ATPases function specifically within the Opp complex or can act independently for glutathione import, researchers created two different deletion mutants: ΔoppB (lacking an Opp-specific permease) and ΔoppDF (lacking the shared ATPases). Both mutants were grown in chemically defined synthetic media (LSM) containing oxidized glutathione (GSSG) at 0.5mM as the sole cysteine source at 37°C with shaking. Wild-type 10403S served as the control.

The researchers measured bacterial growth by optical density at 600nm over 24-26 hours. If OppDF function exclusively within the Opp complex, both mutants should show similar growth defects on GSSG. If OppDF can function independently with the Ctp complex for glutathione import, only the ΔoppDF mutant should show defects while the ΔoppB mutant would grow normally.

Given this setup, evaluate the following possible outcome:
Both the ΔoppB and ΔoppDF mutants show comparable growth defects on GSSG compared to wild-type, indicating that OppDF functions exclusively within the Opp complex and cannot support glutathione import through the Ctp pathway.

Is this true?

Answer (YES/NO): NO